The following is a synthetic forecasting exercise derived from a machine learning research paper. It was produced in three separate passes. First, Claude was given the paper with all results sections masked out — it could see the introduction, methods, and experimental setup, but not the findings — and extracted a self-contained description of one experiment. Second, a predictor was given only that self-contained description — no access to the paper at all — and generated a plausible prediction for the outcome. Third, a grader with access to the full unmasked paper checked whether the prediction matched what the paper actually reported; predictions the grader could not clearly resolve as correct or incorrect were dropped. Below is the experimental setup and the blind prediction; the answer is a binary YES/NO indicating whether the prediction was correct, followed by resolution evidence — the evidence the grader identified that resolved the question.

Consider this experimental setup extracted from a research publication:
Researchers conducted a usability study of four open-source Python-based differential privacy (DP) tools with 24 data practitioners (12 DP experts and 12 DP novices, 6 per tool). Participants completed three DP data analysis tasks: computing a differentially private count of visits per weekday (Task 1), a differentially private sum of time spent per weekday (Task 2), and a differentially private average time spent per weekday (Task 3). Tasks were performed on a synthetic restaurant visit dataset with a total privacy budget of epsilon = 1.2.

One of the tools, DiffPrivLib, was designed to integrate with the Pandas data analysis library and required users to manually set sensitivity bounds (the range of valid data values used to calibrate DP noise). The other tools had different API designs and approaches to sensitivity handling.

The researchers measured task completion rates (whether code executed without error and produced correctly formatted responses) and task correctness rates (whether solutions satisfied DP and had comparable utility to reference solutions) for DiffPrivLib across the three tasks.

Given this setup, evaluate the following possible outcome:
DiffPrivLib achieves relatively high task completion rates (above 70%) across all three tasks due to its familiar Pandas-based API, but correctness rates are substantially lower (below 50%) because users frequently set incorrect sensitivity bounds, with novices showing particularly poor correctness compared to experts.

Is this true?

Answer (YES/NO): NO